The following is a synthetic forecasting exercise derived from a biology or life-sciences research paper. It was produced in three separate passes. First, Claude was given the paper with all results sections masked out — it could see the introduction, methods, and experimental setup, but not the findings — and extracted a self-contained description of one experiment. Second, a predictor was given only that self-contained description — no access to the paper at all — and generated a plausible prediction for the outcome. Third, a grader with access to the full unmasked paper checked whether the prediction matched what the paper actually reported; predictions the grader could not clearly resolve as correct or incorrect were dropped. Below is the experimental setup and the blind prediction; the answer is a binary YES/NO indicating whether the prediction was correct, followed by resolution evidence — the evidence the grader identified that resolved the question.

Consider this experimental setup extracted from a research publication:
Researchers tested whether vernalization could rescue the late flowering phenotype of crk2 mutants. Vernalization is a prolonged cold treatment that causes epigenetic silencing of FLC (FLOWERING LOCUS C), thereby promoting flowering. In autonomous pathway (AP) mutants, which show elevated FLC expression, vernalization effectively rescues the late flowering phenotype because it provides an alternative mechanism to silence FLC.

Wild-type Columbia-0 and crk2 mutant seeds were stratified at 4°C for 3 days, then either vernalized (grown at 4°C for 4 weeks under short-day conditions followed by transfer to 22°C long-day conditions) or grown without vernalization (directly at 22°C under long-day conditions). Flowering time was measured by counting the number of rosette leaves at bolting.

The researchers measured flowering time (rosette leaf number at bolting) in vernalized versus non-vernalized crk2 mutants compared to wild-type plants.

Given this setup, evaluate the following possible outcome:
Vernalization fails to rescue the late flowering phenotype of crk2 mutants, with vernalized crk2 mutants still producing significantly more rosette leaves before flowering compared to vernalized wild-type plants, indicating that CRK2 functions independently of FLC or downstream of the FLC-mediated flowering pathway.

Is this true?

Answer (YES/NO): NO